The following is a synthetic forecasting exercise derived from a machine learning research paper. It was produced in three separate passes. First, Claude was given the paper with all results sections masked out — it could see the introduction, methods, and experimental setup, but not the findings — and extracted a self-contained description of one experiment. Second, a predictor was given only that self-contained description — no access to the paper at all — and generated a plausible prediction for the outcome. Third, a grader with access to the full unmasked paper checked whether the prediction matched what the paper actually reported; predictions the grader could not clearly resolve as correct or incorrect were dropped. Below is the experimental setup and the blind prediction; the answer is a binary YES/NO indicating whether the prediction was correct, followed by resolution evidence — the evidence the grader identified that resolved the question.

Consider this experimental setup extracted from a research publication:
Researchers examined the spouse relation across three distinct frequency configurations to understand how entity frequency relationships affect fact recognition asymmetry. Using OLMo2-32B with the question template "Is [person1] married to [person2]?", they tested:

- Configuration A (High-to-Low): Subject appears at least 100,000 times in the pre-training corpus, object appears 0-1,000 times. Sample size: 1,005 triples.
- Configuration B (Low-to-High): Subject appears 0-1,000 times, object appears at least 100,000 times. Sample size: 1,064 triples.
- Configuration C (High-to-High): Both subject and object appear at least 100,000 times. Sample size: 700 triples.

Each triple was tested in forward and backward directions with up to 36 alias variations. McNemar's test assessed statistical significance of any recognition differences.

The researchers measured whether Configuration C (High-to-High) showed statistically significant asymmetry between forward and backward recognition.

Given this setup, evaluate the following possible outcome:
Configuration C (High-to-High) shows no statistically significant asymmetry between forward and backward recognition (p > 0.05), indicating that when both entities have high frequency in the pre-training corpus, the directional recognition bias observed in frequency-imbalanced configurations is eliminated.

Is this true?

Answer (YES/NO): YES